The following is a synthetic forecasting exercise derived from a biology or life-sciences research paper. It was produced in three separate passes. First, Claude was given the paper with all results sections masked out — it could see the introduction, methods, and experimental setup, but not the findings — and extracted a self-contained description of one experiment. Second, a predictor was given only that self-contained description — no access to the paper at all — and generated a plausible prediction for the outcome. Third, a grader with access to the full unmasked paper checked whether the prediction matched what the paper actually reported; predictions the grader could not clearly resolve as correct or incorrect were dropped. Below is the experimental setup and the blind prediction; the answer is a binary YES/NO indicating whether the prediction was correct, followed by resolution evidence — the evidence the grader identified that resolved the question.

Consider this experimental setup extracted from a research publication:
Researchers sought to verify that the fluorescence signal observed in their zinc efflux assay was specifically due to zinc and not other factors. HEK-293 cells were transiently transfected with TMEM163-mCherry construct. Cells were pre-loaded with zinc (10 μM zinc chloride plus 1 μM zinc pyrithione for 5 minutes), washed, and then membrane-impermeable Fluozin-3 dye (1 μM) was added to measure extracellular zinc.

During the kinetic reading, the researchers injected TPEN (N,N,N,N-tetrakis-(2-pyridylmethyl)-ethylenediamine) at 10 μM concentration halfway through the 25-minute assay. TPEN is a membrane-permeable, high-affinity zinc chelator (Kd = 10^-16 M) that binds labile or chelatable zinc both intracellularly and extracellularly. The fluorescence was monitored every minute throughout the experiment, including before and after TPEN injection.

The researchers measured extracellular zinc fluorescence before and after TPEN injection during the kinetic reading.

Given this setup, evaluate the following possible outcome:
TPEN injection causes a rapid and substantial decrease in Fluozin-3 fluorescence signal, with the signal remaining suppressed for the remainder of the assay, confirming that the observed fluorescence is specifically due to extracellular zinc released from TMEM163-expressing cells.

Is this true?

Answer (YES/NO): YES